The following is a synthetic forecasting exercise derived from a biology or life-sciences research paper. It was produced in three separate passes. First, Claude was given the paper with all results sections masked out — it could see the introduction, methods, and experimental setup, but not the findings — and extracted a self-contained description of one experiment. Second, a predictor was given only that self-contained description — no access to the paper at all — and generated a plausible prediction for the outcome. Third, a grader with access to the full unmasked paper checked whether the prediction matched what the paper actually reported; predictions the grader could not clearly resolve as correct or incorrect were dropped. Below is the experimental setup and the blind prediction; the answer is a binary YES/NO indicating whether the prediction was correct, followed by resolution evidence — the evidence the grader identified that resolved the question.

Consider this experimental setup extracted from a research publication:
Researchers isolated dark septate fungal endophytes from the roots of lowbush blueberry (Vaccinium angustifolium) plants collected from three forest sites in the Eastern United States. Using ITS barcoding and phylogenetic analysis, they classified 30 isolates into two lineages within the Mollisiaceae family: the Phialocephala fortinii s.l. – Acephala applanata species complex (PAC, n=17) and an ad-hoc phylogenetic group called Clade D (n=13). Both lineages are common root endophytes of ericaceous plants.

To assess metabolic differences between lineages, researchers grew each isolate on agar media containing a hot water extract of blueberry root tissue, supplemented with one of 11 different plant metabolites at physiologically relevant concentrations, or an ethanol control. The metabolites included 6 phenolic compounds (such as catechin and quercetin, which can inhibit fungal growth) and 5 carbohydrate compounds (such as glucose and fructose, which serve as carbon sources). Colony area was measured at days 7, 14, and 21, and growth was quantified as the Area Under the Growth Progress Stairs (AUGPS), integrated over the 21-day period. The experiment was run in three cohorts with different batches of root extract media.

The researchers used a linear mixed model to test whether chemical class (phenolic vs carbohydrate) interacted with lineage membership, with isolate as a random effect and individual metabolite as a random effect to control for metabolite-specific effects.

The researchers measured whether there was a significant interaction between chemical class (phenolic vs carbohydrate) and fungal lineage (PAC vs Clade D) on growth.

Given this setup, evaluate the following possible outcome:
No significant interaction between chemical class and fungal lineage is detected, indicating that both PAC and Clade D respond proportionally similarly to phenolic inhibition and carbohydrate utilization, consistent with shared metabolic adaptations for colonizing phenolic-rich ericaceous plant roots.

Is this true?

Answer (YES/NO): NO